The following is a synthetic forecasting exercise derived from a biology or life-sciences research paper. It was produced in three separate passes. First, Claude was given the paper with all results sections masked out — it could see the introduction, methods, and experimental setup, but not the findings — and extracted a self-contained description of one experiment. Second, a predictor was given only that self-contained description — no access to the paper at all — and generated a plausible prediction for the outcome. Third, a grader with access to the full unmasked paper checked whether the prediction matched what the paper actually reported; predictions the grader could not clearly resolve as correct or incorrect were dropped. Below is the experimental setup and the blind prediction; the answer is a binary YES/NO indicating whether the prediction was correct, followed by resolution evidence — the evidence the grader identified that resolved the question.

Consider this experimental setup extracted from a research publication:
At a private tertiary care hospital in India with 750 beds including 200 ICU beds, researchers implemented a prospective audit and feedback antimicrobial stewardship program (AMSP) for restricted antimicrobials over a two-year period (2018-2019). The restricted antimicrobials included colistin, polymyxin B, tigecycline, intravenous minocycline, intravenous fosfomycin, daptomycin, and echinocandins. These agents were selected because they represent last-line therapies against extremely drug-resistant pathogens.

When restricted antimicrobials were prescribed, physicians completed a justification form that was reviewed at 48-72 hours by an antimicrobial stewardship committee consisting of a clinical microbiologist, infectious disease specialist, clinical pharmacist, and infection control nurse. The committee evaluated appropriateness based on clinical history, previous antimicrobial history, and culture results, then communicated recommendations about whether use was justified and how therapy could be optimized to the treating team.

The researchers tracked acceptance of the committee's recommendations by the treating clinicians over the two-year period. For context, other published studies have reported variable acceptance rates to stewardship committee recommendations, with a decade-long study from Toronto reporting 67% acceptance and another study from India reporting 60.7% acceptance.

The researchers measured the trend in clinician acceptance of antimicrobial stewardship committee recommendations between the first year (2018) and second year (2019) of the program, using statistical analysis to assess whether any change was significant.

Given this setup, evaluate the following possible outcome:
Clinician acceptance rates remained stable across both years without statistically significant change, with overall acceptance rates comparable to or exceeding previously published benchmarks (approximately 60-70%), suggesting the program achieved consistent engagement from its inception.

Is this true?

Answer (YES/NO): YES